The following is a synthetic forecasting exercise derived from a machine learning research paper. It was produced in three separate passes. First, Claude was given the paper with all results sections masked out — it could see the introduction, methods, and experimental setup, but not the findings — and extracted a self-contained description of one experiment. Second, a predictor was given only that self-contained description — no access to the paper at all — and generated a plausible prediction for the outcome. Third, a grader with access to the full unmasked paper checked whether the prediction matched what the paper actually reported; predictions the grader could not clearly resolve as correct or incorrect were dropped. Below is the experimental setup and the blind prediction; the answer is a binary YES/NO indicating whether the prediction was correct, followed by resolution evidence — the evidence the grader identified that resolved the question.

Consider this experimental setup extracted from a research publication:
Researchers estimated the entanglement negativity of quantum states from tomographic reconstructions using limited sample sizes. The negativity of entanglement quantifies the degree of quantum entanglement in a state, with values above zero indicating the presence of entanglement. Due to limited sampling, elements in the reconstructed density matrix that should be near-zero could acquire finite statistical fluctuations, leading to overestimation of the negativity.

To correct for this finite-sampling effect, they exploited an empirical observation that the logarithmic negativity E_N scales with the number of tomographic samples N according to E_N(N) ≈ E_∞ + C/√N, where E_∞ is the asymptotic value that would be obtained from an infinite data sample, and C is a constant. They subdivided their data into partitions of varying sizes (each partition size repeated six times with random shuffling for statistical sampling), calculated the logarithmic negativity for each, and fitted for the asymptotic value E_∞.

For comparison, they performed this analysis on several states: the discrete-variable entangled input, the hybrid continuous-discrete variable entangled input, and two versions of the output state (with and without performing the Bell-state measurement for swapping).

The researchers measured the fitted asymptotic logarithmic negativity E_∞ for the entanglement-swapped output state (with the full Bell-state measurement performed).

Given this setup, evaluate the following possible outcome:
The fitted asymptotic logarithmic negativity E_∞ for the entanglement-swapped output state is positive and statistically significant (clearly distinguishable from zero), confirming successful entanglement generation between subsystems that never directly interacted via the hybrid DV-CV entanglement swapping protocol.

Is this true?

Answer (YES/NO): YES